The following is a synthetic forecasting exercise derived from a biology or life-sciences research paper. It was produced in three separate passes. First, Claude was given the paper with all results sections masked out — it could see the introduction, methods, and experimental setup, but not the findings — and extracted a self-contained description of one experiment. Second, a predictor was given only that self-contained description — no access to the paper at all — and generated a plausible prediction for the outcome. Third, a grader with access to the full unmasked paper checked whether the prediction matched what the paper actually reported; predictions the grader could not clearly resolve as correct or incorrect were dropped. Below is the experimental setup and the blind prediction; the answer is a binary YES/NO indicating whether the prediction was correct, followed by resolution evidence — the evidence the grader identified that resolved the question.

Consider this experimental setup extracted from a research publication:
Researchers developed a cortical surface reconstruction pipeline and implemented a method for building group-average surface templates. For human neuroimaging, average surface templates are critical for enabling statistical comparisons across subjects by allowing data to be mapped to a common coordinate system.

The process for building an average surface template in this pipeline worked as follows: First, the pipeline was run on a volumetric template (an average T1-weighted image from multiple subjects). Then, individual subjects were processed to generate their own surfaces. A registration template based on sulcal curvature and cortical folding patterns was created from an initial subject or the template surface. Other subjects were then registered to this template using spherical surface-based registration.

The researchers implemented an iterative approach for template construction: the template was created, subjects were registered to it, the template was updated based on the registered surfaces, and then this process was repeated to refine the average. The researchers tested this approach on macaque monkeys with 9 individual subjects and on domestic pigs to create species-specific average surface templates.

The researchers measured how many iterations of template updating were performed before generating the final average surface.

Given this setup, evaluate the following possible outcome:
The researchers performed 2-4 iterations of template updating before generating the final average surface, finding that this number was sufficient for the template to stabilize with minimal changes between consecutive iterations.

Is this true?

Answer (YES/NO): NO